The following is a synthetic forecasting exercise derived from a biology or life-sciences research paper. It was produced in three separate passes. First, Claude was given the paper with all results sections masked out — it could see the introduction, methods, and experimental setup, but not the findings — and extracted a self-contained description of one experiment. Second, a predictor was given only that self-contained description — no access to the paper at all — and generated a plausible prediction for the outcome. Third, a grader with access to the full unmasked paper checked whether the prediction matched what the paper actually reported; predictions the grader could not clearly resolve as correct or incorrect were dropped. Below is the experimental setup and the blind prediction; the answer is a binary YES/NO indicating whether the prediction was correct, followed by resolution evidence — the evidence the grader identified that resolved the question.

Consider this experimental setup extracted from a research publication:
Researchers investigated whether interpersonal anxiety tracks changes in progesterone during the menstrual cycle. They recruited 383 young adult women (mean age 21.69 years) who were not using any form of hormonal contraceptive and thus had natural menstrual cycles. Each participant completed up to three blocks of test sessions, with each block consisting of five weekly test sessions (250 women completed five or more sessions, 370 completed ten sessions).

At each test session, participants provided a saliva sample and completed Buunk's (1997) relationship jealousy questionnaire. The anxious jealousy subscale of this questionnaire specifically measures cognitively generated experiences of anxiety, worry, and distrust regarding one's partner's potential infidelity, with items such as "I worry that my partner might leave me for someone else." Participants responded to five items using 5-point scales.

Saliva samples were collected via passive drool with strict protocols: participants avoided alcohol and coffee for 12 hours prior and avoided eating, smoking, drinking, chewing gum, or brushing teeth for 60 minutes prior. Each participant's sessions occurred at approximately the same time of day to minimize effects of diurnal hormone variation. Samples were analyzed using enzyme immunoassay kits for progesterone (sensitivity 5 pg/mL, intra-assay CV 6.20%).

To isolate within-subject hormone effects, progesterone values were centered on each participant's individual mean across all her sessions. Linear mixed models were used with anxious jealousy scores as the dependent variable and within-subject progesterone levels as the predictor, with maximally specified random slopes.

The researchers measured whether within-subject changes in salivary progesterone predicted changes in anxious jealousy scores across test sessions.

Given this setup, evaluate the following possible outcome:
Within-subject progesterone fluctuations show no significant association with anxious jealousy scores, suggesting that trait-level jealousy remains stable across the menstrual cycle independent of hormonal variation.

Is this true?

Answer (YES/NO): YES